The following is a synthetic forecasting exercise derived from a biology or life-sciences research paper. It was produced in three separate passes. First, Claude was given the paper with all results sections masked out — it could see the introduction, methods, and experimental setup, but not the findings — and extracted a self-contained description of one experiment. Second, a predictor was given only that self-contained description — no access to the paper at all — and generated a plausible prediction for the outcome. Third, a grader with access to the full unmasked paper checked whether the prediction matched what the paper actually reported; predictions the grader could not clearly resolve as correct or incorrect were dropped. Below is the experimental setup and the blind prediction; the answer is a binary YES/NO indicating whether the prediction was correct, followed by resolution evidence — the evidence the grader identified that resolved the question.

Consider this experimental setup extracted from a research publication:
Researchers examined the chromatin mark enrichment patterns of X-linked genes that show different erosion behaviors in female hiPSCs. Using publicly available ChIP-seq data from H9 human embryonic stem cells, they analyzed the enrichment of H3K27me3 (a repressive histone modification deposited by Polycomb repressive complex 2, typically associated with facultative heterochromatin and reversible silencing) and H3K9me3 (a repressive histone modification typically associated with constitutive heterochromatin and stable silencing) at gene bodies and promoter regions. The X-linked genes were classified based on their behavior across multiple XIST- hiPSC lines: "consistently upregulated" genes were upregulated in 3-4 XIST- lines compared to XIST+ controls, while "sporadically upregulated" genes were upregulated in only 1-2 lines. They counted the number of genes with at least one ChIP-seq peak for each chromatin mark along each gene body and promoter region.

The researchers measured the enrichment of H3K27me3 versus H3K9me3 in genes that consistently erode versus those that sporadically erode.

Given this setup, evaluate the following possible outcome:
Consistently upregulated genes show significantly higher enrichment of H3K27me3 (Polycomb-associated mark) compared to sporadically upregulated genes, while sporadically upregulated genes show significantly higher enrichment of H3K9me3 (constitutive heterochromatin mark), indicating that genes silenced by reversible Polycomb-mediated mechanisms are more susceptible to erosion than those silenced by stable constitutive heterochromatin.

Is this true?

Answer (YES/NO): NO